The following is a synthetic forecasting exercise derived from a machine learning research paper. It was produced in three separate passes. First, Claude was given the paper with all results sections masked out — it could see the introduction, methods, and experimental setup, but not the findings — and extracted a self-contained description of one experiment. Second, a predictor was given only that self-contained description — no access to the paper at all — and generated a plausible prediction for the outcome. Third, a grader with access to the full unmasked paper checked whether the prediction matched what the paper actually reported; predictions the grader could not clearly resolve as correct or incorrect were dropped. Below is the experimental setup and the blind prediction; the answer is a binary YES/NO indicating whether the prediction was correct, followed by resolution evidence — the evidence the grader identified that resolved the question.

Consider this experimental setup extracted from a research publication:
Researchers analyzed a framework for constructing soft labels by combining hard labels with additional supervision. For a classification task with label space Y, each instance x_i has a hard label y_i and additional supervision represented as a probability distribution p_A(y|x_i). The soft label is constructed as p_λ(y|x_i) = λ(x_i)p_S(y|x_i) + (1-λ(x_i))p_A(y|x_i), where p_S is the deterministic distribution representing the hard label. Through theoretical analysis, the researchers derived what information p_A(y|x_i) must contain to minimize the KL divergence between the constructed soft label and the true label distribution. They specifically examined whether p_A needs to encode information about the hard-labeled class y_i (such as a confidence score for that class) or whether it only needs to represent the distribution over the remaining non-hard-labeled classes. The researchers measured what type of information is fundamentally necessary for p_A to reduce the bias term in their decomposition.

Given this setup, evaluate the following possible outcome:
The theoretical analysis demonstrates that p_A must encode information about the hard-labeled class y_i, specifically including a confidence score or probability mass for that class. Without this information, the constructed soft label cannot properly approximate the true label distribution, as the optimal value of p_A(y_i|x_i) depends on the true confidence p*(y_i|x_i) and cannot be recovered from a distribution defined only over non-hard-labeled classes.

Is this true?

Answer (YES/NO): NO